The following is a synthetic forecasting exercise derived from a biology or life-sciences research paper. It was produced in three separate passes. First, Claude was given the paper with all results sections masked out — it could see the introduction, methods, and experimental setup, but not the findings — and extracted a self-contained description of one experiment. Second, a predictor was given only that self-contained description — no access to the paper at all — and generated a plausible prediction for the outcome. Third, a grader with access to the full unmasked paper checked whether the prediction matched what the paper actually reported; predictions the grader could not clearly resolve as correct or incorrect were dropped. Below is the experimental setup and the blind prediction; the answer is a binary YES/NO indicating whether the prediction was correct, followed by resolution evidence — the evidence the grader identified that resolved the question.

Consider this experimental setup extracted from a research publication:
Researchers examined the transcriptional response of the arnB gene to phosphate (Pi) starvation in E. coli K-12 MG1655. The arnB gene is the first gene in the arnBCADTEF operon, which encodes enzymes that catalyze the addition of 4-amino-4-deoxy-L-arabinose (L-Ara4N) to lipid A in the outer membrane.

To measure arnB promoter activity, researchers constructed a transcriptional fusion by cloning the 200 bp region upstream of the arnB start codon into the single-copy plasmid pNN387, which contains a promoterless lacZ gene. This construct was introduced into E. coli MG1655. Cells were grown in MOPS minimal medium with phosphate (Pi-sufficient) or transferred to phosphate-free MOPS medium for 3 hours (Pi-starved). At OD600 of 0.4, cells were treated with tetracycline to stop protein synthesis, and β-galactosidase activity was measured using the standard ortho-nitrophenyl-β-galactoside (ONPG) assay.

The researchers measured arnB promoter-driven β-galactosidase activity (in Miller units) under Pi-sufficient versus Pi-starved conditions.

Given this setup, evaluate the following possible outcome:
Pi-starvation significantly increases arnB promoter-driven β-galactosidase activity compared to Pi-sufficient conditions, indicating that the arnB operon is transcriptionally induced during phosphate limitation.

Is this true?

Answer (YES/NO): YES